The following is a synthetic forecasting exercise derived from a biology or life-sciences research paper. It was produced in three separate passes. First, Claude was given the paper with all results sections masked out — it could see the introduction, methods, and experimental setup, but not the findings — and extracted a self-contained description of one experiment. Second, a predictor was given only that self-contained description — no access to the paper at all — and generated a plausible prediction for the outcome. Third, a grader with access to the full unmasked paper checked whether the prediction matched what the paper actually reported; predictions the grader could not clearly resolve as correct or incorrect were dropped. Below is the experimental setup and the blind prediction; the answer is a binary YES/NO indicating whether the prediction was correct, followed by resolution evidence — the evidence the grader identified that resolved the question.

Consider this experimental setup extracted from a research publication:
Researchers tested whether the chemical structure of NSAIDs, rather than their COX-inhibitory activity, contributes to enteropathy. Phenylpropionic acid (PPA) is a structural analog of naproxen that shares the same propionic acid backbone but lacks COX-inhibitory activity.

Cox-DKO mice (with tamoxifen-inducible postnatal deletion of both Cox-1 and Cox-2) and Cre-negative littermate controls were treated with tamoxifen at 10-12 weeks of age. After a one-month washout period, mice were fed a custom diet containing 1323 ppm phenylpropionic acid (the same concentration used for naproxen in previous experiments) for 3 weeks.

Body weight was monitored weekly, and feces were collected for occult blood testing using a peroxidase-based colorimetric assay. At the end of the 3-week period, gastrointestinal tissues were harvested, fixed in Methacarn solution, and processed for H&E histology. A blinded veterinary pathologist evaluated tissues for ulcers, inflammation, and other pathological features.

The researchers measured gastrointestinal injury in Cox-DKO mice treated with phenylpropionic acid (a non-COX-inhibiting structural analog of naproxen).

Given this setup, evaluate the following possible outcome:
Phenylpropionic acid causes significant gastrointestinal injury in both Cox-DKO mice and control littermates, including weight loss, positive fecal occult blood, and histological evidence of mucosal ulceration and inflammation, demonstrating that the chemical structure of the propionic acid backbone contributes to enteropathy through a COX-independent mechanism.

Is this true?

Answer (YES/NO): NO